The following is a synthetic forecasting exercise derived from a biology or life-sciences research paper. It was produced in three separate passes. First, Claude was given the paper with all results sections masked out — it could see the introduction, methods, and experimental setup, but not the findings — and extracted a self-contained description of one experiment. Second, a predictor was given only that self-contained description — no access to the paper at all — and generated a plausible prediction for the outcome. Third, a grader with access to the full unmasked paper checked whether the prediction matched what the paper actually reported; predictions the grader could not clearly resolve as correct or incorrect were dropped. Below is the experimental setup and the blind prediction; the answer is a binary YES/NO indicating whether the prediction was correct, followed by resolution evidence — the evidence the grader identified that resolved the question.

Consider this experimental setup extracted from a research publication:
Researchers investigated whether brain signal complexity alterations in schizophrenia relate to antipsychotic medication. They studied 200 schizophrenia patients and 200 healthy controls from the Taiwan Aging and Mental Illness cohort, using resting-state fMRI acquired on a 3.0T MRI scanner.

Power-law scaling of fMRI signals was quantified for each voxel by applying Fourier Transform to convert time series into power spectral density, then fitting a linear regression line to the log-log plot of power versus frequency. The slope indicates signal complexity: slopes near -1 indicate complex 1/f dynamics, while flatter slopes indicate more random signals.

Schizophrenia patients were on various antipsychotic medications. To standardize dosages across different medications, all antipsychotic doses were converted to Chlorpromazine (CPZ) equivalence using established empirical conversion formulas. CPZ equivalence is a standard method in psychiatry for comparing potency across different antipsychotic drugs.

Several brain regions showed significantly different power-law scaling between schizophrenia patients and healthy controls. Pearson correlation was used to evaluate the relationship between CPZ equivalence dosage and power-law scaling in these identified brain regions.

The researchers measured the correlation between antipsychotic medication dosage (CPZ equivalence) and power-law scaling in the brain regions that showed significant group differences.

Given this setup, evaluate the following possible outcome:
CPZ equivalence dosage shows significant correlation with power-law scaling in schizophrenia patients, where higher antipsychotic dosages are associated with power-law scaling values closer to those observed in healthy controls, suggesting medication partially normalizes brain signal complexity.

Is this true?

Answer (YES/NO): NO